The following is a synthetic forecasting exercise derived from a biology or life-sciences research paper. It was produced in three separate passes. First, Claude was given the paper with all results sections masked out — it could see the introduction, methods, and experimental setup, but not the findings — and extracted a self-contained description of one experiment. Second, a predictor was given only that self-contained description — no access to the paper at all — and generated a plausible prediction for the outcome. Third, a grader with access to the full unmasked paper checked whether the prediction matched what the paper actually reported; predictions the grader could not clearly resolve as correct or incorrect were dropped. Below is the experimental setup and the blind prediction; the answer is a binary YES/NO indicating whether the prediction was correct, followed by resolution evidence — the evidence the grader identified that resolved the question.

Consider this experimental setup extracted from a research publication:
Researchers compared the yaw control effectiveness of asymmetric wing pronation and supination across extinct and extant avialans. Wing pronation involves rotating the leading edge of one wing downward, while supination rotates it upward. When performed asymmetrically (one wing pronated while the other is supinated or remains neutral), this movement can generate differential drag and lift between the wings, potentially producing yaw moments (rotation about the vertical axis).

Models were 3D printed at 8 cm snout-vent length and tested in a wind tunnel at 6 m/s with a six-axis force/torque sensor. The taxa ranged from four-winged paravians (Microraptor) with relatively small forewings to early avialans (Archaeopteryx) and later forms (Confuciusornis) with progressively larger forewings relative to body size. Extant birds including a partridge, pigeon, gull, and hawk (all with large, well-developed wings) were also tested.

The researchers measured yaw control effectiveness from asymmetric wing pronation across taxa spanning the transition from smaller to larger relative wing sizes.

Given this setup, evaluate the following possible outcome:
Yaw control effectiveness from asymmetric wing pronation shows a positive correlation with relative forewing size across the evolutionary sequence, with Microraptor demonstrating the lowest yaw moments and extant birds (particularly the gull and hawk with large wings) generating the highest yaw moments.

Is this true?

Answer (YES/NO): NO